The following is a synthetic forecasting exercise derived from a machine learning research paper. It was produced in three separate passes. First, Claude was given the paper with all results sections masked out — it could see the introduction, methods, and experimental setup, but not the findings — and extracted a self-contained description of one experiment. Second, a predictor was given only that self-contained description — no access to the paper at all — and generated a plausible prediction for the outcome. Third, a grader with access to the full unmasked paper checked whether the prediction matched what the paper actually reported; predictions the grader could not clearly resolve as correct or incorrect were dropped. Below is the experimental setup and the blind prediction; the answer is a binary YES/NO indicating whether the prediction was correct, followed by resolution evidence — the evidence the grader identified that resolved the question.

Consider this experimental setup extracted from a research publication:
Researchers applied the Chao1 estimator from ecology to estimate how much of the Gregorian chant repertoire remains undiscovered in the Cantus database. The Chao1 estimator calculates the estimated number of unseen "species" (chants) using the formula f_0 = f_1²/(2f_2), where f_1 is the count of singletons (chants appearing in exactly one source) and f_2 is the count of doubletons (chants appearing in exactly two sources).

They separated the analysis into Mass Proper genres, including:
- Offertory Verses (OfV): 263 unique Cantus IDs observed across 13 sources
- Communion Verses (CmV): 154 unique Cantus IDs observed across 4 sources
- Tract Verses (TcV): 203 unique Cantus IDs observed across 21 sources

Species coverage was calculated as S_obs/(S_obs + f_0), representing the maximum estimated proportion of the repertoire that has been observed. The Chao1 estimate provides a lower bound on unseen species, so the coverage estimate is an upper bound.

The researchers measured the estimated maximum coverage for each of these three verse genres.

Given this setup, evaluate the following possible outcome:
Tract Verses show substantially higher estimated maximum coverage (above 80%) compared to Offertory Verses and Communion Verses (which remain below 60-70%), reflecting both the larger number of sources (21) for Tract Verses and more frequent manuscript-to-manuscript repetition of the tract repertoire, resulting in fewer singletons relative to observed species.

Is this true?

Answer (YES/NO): NO